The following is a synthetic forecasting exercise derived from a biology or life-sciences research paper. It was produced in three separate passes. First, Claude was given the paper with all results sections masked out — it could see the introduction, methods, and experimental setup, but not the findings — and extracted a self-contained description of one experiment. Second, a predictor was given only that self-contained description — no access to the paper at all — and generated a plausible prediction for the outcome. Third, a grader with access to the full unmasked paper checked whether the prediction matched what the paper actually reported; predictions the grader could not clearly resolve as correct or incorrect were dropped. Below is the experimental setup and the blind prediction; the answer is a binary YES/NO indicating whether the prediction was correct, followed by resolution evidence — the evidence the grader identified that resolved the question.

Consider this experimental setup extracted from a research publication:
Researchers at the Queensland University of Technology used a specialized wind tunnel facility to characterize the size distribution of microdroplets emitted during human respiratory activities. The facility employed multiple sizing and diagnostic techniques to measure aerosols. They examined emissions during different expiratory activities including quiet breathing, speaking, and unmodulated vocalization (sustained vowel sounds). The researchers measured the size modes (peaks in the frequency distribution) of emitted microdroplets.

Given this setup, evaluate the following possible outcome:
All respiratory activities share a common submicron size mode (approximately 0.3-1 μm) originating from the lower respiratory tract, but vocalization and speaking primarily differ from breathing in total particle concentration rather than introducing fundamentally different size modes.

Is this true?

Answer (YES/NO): YES